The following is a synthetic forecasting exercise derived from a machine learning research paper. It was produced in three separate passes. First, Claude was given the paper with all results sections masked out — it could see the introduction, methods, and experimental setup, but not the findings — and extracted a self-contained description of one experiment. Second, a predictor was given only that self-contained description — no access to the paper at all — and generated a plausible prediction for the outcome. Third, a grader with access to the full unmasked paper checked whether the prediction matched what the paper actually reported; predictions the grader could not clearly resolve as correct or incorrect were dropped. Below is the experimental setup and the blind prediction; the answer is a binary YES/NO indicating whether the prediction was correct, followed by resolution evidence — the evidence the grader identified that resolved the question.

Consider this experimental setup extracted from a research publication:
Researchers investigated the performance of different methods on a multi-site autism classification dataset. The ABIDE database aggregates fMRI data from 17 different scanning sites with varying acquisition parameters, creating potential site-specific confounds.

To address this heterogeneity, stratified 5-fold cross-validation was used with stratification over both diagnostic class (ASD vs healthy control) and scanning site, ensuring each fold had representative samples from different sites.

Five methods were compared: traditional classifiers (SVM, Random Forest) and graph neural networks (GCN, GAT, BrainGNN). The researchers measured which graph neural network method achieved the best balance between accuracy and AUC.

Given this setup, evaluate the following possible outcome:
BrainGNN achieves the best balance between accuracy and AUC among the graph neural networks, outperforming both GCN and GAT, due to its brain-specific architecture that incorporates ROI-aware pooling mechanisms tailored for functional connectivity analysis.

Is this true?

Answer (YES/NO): YES